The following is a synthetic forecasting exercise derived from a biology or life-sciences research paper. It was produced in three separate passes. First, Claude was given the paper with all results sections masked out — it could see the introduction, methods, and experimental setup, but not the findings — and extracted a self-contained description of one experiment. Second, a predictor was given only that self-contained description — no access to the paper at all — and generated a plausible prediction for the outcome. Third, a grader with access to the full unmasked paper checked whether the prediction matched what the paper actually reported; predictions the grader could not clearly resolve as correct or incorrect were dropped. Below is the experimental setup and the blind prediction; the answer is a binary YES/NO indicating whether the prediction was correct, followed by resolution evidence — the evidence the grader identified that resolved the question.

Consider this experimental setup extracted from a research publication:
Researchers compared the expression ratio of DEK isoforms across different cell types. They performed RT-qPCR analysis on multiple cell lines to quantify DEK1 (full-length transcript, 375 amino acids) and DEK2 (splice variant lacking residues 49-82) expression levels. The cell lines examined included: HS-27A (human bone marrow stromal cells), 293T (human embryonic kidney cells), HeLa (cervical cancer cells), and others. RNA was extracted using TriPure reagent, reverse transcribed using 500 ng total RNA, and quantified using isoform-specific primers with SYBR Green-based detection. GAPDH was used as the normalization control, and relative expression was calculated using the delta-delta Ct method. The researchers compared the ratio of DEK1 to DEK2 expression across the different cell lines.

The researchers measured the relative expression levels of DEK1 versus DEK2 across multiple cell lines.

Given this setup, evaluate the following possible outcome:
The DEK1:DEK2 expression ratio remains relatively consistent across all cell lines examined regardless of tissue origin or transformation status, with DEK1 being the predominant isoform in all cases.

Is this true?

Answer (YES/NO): NO